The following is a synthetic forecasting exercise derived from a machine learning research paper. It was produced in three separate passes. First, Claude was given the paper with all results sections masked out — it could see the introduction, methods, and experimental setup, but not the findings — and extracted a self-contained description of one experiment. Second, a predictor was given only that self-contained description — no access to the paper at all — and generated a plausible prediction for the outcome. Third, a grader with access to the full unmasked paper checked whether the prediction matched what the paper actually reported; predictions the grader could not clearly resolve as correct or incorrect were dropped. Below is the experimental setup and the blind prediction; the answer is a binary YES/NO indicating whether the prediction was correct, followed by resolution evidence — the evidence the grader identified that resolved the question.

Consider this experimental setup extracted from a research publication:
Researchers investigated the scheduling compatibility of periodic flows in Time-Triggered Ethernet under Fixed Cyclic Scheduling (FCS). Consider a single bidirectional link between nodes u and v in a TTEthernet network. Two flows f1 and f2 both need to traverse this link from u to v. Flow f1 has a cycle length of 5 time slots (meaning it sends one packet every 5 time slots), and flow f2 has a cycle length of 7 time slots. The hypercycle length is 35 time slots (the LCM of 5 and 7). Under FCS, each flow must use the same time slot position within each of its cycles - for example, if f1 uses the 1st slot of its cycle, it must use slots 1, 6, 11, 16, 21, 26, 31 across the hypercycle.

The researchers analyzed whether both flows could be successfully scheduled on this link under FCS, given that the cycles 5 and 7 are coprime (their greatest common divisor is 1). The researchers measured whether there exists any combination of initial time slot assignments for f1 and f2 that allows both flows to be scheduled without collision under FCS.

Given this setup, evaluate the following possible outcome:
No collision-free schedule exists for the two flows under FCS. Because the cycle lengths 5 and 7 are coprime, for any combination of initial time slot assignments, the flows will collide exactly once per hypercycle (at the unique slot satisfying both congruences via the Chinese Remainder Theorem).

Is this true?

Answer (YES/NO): YES